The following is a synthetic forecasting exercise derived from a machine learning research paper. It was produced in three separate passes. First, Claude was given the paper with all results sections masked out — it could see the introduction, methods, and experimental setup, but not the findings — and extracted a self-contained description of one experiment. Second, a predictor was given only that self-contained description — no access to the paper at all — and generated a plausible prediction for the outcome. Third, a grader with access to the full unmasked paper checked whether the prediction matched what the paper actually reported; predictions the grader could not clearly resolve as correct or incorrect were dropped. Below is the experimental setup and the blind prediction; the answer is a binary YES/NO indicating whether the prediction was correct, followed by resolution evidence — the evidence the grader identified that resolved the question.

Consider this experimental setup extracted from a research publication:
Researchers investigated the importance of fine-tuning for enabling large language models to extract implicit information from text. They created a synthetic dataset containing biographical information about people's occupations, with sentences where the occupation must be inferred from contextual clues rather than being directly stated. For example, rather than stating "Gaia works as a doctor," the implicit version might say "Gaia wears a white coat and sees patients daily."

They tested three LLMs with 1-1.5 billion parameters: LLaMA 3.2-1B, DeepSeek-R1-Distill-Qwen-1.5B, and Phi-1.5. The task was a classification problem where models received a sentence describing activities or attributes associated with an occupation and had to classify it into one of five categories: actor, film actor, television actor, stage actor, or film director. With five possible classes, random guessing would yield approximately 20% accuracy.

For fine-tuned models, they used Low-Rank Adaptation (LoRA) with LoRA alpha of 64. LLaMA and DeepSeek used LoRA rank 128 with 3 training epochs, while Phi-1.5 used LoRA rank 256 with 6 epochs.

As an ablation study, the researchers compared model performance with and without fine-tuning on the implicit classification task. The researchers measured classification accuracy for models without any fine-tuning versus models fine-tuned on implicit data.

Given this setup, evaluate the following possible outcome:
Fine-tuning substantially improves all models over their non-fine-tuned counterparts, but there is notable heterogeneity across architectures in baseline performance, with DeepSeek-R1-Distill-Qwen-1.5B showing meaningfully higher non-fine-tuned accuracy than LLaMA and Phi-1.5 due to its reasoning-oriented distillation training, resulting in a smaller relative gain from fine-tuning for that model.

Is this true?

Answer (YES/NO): NO